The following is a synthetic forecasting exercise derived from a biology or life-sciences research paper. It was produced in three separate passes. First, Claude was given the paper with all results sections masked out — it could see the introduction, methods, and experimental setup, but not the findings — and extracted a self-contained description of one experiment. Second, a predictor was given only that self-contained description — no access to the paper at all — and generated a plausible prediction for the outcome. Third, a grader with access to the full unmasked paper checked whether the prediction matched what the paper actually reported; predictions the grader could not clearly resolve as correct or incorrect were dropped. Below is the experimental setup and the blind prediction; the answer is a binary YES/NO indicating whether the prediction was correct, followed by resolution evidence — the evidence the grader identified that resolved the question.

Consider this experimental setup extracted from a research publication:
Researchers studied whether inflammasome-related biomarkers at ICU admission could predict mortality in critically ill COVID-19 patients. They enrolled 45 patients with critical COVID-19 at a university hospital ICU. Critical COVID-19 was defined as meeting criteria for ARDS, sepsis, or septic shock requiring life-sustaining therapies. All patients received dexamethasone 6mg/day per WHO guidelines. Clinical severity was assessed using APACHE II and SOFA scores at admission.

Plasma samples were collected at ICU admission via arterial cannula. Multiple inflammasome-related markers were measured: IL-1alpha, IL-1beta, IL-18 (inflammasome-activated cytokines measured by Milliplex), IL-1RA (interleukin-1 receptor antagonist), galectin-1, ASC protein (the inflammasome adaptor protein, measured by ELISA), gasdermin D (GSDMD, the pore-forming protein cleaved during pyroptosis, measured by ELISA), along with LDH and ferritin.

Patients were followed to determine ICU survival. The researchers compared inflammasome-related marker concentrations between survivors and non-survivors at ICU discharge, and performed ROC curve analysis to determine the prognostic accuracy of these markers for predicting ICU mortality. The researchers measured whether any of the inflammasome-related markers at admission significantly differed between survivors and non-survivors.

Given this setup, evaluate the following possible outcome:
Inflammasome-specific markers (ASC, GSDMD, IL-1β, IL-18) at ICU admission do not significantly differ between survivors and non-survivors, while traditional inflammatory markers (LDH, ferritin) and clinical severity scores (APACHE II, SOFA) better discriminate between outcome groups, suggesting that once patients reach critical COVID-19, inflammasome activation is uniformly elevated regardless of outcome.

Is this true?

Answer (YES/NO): NO